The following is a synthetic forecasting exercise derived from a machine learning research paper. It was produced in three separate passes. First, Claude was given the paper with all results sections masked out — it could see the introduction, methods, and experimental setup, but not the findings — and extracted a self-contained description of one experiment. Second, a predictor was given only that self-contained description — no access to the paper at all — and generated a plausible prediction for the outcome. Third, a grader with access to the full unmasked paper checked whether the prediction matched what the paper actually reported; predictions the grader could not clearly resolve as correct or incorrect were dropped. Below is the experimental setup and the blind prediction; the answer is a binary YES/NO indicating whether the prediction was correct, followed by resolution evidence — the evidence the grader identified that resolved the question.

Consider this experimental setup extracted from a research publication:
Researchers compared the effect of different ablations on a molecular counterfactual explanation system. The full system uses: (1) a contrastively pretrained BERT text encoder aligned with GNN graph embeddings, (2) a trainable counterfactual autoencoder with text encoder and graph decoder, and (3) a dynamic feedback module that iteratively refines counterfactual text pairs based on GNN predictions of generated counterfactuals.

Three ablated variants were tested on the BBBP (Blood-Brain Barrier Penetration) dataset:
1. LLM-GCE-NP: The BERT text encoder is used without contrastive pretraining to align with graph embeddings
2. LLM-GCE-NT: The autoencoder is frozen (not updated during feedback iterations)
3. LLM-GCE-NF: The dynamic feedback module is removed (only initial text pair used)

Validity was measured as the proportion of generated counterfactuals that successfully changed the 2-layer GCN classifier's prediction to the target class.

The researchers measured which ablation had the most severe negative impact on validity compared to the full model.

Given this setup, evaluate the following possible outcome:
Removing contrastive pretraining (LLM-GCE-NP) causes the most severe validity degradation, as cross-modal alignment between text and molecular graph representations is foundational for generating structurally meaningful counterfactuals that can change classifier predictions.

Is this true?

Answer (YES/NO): NO